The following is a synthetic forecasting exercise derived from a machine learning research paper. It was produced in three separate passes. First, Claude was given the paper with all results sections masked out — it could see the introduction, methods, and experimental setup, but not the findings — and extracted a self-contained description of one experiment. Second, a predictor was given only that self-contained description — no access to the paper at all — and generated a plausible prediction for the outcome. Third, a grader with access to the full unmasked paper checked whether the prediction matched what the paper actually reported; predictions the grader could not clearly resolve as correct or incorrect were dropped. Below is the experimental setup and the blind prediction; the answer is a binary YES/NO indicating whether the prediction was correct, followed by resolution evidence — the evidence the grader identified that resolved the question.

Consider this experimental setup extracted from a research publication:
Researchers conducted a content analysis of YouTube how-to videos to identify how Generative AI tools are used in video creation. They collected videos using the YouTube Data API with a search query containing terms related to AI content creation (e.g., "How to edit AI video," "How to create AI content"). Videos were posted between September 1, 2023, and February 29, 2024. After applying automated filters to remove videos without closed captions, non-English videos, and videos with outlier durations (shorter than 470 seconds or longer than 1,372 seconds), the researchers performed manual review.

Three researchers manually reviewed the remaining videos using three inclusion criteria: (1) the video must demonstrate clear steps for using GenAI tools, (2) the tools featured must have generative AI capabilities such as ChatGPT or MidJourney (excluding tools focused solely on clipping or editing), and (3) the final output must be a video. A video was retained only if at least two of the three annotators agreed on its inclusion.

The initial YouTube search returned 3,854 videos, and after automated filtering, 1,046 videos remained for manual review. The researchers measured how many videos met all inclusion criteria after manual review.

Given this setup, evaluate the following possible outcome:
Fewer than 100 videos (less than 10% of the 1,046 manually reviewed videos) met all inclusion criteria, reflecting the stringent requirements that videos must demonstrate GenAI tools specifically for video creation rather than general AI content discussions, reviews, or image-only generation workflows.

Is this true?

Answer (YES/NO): NO